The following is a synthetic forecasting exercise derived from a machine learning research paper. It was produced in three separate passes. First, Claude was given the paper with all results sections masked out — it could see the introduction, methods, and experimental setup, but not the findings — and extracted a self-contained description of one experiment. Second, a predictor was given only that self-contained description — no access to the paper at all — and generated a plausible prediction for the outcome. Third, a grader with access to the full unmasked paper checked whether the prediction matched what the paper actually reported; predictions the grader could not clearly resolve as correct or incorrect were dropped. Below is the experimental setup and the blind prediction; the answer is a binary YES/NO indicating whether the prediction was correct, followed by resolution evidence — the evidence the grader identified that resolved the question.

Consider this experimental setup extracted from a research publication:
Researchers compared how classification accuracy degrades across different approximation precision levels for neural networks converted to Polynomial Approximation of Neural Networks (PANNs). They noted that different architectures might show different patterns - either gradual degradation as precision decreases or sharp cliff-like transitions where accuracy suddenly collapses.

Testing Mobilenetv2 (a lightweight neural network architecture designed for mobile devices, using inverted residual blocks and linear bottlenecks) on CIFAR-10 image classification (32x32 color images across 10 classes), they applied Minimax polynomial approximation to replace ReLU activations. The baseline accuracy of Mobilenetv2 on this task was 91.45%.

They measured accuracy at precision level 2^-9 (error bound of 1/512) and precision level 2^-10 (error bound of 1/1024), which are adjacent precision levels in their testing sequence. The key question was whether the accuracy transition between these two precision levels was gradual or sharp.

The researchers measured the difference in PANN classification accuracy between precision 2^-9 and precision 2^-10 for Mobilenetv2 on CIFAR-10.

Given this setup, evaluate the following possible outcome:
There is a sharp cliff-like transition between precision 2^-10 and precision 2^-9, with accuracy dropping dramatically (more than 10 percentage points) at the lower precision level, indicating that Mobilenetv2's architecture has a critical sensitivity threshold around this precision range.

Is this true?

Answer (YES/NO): YES